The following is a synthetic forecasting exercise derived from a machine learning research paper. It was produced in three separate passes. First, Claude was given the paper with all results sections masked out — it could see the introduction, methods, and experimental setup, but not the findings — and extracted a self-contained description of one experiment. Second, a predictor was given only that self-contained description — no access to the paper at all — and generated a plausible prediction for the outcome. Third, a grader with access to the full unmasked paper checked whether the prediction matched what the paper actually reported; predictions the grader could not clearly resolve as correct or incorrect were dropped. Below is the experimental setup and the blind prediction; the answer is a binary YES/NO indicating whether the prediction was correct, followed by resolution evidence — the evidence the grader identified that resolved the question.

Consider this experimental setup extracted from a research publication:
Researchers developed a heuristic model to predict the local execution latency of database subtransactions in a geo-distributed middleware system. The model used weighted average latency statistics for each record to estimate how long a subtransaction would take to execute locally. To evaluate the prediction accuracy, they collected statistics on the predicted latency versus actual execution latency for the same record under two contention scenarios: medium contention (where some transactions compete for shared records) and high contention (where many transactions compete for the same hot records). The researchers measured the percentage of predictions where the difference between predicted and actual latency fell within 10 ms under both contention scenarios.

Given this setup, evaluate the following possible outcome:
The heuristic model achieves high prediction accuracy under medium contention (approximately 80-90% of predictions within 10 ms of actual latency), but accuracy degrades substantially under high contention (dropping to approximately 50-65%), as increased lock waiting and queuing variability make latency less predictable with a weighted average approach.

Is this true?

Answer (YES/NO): NO